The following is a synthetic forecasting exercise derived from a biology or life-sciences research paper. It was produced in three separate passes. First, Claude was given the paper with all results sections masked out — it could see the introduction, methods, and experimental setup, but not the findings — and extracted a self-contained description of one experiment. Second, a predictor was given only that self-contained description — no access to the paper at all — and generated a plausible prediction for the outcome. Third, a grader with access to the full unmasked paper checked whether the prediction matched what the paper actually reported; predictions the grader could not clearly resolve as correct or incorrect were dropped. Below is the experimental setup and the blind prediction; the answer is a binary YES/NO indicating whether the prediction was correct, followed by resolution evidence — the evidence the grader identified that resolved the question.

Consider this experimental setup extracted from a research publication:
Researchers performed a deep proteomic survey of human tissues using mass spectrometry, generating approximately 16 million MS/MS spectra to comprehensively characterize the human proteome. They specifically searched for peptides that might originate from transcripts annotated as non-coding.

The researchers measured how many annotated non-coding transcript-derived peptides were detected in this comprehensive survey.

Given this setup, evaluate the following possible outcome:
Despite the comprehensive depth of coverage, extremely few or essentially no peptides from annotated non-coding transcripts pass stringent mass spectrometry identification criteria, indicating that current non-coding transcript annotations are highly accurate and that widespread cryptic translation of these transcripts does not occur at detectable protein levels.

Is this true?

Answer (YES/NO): YES